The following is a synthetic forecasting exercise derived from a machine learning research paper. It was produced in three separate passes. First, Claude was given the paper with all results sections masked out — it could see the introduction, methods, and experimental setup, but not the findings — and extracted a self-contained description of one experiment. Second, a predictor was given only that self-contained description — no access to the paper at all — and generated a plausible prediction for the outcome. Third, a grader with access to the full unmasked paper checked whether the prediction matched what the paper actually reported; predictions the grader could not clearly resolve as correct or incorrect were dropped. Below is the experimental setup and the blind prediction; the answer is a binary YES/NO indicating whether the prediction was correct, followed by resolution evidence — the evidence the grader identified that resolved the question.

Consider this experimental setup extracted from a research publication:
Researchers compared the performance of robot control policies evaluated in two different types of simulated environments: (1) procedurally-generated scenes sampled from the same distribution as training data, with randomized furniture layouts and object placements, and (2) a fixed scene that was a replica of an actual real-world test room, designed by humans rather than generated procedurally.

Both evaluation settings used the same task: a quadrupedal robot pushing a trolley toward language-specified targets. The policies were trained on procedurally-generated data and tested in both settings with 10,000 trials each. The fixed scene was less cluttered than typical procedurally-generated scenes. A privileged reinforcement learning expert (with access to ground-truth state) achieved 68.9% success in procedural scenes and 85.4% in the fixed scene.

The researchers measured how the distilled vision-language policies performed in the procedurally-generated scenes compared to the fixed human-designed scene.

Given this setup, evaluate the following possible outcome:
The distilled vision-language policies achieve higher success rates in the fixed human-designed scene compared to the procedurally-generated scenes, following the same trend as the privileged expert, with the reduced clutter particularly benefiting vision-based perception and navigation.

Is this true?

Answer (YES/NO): YES